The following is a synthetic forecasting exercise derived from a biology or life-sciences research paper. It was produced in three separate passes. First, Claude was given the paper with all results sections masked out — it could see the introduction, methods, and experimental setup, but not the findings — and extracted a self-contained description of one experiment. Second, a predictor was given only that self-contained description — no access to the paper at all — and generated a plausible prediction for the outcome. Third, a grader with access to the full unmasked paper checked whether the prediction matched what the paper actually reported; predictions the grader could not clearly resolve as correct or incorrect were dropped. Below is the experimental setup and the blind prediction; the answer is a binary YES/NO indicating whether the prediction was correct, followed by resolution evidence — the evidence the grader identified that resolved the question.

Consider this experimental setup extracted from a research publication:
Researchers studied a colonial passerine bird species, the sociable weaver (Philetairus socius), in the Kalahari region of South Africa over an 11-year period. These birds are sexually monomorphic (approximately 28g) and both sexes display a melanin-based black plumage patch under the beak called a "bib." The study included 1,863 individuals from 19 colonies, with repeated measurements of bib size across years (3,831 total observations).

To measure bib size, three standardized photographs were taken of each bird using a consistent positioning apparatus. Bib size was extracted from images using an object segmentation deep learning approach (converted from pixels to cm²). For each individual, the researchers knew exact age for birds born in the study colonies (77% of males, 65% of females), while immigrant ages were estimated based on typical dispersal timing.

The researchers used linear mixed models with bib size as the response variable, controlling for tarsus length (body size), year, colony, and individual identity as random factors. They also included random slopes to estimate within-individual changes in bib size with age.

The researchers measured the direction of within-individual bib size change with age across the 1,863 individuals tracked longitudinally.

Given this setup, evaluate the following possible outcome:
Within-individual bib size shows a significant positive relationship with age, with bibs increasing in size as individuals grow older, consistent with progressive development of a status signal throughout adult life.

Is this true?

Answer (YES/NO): NO